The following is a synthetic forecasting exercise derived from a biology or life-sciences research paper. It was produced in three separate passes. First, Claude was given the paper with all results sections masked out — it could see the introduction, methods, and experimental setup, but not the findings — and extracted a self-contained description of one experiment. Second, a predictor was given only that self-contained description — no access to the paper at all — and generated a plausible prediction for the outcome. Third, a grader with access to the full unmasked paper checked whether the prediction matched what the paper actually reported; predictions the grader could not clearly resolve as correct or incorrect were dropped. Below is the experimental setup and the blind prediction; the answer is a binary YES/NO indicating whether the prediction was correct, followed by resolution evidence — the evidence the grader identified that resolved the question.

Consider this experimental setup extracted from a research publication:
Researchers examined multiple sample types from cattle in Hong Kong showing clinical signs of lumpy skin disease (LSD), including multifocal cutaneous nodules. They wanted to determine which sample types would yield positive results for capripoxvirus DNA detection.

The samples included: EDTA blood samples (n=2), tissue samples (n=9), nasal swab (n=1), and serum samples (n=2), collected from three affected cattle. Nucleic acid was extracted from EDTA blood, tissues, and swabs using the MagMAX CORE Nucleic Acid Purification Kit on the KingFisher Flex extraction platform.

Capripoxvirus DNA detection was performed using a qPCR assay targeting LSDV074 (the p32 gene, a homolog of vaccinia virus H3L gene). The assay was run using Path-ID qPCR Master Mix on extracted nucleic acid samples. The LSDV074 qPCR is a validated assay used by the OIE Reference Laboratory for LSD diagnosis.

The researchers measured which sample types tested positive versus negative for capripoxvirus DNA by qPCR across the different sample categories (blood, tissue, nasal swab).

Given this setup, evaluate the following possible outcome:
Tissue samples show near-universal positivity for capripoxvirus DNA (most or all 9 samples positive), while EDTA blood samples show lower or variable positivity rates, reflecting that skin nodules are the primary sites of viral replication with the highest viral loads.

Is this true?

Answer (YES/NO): NO